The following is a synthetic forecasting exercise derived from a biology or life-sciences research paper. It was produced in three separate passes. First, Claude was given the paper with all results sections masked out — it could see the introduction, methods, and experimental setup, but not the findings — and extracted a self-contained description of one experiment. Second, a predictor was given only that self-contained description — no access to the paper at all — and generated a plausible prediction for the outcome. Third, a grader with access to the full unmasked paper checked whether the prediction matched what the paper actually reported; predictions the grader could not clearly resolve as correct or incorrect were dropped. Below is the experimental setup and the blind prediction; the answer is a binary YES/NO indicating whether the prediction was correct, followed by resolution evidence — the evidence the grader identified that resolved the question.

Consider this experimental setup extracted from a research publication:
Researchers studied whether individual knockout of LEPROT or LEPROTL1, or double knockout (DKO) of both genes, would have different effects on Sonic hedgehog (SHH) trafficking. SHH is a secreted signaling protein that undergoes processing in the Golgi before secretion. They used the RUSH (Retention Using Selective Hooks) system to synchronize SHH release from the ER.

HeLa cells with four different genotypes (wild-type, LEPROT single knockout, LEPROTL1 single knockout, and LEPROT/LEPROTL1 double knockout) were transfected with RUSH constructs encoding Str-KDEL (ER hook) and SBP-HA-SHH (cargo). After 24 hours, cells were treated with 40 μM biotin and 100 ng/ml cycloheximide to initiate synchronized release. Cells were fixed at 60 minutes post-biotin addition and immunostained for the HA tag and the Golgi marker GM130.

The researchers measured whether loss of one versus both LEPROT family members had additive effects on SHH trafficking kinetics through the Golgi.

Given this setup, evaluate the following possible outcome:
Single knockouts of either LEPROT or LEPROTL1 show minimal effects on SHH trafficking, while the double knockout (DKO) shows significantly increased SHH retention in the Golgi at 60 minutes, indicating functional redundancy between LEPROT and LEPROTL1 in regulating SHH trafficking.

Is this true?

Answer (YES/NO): NO